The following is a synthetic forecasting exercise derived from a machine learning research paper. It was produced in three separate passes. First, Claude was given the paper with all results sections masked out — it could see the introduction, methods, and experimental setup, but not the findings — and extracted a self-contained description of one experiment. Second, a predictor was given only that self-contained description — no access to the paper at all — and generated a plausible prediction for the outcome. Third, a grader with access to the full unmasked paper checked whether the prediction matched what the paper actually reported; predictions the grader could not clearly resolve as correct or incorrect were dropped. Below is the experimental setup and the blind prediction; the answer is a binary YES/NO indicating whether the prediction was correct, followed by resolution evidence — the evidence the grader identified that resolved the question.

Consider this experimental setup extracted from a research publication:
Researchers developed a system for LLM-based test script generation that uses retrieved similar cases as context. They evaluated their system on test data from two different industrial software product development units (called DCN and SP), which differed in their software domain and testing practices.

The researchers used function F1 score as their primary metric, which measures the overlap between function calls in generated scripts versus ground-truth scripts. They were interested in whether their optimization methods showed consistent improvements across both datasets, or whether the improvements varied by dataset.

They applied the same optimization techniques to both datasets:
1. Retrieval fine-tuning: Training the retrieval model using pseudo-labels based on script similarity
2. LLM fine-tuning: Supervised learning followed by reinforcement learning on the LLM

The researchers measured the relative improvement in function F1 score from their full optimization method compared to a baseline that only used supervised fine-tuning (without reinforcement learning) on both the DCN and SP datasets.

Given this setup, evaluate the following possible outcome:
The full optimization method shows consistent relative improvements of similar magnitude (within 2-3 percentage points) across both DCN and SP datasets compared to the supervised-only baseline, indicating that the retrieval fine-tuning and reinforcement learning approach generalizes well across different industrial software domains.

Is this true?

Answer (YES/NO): NO